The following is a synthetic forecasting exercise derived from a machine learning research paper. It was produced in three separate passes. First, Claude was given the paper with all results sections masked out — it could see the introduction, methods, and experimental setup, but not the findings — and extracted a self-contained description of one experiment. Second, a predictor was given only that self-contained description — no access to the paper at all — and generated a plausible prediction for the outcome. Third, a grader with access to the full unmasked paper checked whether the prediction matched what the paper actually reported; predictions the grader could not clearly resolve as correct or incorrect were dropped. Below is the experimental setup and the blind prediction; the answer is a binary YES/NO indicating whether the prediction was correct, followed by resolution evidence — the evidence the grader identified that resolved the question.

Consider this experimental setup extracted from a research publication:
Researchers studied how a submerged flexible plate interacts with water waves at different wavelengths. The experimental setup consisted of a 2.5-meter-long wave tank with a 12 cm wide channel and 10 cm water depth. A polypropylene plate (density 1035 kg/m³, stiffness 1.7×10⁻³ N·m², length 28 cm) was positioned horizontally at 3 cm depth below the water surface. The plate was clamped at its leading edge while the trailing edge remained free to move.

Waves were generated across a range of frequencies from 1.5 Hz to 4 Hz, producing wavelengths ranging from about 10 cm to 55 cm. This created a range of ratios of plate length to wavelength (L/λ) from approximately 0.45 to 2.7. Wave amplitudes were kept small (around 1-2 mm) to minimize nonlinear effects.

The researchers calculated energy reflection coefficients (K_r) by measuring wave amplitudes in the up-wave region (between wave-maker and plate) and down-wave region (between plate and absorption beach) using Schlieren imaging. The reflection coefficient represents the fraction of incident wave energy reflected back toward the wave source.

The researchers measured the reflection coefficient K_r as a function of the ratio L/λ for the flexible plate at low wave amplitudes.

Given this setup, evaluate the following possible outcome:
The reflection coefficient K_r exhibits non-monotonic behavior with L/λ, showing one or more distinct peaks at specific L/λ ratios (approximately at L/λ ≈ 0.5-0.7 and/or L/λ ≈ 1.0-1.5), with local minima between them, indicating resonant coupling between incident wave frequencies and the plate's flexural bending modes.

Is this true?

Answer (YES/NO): YES